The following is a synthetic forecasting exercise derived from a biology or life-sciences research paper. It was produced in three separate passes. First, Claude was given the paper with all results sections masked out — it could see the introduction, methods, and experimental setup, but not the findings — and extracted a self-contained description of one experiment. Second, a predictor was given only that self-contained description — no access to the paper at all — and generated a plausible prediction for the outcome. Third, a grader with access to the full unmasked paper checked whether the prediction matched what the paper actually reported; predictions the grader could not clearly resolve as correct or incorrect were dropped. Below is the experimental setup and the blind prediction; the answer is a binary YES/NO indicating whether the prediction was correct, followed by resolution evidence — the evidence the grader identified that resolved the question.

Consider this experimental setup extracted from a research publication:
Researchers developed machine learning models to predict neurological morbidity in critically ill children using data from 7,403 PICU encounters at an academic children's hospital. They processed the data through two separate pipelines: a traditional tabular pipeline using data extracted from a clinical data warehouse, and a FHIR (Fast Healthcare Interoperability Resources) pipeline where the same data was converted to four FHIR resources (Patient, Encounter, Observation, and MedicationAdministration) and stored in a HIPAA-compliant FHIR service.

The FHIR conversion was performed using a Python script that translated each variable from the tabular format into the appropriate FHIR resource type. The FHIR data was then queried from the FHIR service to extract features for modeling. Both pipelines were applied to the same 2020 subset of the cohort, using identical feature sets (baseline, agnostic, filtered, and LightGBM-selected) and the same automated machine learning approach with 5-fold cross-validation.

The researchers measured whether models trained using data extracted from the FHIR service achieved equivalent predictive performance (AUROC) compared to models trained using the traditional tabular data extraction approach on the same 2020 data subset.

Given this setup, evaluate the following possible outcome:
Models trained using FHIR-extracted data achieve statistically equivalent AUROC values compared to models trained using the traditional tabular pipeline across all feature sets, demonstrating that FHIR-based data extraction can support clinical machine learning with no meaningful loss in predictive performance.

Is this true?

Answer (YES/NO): NO